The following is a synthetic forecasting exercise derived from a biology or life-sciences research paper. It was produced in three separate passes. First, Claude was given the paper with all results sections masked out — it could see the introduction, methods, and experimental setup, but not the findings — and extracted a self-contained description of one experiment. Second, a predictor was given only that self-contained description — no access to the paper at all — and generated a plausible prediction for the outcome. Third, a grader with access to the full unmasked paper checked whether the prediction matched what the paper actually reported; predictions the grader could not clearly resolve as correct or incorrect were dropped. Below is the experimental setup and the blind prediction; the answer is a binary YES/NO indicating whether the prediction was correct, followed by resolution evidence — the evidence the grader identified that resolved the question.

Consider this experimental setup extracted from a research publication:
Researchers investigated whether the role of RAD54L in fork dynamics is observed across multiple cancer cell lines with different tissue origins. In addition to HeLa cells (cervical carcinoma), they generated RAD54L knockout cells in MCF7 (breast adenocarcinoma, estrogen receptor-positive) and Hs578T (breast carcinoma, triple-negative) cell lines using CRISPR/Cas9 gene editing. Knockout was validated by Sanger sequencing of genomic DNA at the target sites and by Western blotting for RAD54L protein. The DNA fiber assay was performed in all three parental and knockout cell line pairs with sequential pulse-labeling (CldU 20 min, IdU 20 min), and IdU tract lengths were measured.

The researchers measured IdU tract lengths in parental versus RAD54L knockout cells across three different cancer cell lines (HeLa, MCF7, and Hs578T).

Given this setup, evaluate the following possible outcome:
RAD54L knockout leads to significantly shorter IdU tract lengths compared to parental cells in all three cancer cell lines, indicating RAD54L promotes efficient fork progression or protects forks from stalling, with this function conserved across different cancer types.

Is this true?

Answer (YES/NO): NO